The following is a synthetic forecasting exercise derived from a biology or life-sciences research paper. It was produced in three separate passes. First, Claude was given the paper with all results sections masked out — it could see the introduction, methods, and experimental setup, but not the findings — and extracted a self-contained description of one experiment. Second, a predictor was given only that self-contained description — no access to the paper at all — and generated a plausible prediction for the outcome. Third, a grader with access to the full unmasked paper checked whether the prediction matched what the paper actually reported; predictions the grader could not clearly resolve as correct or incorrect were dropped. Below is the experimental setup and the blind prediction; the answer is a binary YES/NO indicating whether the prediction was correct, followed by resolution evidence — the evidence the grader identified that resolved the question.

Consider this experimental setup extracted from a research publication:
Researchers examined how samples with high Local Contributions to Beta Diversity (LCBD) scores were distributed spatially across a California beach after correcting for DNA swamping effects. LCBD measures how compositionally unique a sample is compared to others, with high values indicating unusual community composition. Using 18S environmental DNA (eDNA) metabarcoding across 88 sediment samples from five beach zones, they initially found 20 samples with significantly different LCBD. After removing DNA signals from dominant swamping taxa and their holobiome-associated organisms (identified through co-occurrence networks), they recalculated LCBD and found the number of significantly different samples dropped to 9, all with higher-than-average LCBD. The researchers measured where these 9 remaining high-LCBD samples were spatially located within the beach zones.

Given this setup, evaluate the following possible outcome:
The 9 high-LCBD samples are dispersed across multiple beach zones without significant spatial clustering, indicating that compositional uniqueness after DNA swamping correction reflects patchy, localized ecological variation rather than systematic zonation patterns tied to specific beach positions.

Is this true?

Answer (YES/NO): NO